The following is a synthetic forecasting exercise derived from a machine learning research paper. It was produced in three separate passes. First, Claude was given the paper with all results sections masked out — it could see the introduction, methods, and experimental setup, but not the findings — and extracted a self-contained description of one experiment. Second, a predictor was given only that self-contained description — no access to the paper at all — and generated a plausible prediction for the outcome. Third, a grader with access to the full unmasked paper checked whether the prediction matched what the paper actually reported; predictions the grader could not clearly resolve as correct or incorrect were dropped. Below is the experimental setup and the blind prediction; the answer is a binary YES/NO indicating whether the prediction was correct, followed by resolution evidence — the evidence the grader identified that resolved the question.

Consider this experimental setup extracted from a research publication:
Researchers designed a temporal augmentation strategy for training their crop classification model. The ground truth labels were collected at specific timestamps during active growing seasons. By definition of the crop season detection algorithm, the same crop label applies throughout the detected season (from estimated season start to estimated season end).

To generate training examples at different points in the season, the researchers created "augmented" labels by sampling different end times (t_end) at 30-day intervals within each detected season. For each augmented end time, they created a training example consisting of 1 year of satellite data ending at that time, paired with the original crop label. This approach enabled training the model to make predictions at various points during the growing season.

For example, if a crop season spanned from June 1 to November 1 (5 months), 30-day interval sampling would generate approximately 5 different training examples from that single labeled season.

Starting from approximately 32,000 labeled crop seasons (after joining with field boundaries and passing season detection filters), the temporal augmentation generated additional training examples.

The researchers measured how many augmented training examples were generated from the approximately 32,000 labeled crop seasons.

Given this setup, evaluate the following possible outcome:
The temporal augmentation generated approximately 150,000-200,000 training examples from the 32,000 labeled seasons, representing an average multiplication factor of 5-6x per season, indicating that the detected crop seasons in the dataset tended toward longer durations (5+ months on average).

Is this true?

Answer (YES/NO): NO